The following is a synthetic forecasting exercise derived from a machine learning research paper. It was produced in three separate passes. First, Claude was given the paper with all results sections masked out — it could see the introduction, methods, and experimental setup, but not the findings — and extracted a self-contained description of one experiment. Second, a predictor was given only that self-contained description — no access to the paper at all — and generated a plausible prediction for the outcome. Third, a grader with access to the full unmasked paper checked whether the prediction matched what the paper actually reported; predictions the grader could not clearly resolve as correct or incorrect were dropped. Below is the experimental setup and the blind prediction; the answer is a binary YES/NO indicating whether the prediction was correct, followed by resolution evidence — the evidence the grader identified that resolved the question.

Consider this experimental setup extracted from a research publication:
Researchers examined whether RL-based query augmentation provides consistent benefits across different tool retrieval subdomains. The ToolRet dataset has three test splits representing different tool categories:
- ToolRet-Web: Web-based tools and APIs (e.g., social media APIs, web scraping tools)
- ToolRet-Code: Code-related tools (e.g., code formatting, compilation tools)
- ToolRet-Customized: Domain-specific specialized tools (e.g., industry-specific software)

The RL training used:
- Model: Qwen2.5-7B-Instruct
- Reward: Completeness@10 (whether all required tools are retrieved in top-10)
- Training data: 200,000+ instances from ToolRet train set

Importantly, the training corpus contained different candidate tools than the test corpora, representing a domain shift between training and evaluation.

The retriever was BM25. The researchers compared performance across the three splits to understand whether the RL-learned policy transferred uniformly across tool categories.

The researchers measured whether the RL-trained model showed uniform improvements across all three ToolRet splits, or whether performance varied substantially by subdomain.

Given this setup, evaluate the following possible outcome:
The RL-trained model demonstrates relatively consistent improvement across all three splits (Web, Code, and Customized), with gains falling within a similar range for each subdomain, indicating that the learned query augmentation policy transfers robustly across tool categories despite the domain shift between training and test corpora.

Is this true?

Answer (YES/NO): NO